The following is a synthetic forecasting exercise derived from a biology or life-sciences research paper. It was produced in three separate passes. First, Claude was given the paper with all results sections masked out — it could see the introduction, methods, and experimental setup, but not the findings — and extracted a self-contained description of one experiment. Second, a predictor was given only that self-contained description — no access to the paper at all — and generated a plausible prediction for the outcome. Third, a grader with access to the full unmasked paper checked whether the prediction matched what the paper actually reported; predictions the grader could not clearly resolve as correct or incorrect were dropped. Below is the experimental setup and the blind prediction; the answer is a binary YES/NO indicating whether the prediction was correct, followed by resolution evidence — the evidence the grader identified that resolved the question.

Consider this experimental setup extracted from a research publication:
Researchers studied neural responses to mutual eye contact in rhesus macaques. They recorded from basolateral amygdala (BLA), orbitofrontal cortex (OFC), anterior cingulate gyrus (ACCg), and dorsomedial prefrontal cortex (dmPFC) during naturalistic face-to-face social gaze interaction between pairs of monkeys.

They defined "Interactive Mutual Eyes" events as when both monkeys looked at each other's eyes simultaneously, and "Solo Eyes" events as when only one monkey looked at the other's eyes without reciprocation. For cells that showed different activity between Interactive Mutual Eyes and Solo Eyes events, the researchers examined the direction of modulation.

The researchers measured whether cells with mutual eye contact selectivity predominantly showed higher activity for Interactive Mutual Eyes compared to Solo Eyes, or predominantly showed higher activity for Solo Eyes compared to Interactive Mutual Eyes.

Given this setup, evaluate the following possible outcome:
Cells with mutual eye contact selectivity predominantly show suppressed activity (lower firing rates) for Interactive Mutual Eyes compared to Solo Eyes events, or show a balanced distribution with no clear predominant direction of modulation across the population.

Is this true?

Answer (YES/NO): NO